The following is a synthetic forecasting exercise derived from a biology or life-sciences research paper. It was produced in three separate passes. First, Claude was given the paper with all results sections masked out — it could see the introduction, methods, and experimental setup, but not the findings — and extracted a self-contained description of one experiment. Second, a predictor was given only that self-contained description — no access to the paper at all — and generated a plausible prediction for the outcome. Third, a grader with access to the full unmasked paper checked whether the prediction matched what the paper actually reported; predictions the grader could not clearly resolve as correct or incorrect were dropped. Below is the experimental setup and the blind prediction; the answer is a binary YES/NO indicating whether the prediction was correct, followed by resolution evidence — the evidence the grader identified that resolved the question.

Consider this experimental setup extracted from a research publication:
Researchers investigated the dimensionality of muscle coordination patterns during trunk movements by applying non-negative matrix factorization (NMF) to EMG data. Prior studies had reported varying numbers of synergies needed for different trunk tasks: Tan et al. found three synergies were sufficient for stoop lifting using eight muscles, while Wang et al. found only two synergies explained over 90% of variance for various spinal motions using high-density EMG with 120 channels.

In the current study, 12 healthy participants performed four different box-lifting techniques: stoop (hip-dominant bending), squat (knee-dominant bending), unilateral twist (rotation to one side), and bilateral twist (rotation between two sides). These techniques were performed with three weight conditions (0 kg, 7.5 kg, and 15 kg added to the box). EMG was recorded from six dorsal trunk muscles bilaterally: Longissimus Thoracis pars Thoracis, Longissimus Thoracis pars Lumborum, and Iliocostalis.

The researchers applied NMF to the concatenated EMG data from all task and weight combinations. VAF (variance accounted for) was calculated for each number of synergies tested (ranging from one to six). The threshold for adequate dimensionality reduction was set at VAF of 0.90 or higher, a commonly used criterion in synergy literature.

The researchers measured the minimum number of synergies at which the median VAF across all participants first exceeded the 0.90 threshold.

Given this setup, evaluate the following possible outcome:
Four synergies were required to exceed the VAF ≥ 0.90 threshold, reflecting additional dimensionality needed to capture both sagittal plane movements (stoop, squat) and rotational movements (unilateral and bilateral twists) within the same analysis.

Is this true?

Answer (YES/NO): NO